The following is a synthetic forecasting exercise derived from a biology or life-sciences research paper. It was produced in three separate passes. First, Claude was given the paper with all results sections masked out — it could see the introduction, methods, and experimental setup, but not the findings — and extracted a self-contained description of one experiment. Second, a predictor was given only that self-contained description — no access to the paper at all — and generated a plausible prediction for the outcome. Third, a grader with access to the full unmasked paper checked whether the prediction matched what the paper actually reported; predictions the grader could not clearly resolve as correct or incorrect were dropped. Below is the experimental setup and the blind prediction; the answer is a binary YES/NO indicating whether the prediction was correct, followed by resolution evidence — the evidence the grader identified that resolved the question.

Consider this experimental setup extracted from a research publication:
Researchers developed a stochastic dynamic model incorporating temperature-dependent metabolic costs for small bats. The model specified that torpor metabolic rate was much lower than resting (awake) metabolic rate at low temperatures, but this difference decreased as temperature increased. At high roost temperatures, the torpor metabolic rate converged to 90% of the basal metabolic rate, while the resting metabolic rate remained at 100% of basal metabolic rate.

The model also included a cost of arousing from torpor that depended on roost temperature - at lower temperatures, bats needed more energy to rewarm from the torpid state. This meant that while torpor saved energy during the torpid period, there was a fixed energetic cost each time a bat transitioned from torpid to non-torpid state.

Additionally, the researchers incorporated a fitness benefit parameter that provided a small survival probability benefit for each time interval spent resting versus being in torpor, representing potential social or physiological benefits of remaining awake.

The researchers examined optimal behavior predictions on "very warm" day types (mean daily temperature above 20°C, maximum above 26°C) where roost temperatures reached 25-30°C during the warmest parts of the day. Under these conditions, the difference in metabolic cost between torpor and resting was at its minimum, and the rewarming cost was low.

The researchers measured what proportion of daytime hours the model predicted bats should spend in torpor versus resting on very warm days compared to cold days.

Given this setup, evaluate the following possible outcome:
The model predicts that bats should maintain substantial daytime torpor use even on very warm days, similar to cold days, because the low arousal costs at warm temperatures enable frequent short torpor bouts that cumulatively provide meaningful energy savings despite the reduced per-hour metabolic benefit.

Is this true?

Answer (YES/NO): NO